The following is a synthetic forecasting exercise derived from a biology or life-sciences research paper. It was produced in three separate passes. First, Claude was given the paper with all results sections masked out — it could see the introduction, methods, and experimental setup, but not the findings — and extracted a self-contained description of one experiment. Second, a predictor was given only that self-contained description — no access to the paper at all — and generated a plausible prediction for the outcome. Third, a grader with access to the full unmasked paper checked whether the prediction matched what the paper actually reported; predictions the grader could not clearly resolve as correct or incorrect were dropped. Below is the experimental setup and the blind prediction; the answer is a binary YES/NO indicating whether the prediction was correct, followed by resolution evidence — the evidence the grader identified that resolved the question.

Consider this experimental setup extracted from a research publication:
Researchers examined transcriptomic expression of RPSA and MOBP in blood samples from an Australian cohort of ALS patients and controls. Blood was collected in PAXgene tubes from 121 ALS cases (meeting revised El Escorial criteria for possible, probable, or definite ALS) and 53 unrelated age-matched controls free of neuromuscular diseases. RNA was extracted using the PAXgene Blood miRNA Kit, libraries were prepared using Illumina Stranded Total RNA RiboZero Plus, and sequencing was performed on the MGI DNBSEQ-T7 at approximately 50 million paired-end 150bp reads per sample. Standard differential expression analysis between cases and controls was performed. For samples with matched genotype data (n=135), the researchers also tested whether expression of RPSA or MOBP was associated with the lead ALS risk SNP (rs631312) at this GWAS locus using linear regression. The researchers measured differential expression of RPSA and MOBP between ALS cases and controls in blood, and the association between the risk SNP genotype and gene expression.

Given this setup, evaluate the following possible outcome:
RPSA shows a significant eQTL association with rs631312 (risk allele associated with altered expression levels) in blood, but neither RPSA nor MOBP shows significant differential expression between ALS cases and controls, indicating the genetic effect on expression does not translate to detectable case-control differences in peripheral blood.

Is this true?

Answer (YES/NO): NO